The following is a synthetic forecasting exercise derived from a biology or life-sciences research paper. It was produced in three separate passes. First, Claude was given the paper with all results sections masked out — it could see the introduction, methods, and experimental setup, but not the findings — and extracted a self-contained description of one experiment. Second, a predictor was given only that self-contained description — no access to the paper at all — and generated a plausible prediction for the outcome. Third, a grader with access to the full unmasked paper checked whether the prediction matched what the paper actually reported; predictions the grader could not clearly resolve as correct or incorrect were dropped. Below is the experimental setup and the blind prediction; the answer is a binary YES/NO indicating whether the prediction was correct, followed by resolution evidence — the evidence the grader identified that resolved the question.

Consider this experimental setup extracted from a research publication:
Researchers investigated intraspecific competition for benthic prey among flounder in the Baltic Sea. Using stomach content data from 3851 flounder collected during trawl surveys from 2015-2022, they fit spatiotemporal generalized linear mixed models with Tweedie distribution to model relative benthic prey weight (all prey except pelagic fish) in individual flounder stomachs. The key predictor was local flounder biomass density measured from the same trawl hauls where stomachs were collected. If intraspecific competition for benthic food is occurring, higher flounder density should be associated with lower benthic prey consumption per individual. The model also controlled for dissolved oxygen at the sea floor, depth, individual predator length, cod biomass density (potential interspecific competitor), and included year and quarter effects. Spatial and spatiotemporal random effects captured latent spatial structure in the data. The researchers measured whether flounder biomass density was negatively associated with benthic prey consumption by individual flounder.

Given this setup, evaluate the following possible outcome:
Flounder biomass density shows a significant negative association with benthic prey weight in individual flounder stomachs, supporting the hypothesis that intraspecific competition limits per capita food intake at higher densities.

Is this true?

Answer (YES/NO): YES